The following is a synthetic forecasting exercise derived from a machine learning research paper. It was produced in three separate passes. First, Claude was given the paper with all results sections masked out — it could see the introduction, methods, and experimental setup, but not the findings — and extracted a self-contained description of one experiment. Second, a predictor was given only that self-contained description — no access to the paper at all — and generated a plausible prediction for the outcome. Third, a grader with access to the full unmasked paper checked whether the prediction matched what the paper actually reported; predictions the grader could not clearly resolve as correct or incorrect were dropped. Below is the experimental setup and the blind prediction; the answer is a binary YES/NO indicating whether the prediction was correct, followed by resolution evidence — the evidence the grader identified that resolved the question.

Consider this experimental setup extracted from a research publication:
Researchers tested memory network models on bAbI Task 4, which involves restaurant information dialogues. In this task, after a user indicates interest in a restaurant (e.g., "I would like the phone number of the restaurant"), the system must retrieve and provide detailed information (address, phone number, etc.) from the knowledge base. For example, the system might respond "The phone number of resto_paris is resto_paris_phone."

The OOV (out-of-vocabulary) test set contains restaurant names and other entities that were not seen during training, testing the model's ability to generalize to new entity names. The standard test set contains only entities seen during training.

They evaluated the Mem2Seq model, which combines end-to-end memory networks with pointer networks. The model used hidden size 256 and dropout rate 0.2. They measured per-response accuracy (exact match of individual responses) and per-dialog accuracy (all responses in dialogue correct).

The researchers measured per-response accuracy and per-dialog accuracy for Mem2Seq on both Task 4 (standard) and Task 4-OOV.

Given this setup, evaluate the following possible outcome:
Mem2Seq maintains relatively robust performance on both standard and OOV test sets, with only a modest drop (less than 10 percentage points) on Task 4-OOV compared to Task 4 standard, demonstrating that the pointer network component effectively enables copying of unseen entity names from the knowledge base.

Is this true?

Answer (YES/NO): YES